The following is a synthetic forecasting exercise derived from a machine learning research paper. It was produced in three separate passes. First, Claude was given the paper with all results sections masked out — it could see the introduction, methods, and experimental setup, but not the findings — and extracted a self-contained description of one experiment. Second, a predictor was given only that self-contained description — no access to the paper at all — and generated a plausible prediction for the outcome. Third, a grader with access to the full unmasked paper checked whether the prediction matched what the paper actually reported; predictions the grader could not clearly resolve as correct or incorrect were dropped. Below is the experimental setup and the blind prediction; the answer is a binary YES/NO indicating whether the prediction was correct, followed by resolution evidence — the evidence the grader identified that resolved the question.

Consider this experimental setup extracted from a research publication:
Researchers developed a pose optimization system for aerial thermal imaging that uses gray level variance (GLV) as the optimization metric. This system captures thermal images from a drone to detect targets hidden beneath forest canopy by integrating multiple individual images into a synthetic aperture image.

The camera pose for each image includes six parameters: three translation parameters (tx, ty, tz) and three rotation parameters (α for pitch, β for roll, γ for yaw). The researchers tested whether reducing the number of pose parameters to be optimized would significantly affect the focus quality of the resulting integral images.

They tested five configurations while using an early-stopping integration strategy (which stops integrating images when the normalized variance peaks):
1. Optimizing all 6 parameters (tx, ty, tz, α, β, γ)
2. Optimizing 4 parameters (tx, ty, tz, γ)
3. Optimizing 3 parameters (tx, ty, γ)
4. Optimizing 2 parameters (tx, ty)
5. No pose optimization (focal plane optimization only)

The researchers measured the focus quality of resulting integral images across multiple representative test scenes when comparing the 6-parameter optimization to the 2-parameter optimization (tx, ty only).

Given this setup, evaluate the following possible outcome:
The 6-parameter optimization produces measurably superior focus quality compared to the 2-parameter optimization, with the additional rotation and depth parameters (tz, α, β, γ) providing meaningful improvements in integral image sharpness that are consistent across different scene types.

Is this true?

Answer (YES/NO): NO